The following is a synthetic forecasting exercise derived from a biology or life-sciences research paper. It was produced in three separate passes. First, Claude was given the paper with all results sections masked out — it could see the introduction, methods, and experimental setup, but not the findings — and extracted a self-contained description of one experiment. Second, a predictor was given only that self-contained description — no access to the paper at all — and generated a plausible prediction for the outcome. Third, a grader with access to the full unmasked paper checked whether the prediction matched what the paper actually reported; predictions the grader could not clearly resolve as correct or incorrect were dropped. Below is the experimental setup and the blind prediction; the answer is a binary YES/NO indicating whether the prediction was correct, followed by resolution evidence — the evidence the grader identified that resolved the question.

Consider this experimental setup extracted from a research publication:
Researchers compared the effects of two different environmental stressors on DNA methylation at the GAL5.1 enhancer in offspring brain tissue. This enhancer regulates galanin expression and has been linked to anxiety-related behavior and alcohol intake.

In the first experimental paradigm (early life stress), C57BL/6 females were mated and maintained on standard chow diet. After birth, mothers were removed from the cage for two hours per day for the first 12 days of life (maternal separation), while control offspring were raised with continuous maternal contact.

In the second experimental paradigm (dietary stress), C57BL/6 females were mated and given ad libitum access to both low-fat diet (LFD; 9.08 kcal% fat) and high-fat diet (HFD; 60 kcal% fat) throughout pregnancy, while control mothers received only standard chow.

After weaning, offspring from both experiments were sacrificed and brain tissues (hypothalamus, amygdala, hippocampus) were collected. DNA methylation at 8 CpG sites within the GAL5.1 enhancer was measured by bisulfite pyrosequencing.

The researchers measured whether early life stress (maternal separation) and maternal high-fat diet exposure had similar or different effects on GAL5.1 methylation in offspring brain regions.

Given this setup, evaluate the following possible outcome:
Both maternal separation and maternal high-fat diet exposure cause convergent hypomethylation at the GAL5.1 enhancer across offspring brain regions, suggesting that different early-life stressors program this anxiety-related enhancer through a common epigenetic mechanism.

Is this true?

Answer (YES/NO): NO